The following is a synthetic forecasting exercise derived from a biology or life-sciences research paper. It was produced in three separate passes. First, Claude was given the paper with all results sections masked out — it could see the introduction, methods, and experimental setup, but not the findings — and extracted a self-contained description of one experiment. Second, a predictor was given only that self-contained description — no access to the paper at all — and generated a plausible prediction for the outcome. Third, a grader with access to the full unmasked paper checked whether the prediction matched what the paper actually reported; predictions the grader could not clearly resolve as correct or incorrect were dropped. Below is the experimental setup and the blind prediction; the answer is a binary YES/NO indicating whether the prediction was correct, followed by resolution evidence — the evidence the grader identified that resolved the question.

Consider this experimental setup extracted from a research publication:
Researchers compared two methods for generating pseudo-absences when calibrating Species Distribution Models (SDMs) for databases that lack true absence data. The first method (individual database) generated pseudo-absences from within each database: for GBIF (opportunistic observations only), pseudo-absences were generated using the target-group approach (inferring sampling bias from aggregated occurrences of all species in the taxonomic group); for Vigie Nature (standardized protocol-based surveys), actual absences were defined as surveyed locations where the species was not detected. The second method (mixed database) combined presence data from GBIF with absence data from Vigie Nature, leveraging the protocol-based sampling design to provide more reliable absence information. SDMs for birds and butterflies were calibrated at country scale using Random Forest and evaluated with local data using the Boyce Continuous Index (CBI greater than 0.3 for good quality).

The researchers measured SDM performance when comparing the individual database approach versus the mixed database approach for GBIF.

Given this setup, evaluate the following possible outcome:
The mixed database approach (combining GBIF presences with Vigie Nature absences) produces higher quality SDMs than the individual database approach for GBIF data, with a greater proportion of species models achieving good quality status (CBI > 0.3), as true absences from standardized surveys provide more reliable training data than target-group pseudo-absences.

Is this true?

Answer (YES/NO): NO